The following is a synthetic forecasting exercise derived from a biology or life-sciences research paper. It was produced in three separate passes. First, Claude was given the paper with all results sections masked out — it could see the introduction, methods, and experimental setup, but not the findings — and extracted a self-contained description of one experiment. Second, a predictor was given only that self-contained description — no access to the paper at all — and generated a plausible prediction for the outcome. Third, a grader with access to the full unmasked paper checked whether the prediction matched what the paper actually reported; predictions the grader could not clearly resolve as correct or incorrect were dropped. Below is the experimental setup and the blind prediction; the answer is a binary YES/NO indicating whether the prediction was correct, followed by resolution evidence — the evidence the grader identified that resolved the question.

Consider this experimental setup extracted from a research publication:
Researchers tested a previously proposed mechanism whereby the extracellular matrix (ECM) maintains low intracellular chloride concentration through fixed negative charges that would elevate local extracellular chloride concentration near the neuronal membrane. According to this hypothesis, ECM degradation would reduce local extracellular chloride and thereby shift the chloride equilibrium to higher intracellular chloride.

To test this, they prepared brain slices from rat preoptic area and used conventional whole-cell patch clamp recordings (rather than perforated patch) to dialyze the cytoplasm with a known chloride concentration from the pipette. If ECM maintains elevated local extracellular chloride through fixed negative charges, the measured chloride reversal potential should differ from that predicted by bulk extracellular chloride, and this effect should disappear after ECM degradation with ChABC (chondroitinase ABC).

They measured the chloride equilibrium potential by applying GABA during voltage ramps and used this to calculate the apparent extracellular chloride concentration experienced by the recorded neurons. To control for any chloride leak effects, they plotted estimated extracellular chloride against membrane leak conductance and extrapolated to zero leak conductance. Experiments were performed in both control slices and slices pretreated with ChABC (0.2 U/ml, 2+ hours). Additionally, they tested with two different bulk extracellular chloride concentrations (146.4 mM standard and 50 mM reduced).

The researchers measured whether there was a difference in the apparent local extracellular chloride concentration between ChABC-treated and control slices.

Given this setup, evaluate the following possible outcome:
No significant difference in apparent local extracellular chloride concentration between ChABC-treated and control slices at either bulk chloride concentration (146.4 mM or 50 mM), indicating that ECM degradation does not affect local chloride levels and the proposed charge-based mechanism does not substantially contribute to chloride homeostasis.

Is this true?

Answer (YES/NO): YES